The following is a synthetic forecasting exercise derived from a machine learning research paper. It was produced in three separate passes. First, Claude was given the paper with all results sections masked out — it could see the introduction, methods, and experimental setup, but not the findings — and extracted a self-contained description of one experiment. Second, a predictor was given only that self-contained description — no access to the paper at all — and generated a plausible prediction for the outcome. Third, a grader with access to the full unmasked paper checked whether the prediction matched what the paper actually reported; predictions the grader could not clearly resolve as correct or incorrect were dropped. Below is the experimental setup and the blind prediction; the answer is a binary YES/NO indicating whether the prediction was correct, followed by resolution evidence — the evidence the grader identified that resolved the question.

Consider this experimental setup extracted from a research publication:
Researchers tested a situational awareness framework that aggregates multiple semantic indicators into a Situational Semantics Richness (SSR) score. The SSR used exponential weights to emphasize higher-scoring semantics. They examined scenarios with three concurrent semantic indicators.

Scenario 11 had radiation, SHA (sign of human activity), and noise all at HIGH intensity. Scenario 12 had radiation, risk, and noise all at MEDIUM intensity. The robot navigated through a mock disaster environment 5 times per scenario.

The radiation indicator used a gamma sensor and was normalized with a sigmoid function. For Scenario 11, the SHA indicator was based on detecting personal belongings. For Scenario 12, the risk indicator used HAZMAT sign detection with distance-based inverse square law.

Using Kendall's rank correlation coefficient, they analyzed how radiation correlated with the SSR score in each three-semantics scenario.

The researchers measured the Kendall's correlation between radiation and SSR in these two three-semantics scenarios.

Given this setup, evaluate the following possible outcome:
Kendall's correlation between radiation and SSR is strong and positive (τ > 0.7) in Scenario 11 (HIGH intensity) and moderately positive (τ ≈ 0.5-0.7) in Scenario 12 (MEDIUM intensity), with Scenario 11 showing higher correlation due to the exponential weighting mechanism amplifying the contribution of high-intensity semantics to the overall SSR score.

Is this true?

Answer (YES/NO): NO